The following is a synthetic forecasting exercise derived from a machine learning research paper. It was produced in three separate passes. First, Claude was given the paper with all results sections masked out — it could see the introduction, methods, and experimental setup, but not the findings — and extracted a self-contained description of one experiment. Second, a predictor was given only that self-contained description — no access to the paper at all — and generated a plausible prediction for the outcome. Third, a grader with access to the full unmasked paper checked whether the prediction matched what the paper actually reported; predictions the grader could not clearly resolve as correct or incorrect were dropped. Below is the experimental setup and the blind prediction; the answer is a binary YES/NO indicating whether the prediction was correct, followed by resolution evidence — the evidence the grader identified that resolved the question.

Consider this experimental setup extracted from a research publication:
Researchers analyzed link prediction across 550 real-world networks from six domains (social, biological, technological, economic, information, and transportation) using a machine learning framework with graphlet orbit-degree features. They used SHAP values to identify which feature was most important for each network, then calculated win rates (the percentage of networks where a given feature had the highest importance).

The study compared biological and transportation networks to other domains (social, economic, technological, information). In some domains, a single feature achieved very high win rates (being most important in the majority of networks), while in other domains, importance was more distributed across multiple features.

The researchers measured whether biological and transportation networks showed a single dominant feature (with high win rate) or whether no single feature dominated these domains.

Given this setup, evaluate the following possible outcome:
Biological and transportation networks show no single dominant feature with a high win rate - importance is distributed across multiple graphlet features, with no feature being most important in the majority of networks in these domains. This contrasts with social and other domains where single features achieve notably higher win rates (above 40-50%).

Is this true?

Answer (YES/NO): YES